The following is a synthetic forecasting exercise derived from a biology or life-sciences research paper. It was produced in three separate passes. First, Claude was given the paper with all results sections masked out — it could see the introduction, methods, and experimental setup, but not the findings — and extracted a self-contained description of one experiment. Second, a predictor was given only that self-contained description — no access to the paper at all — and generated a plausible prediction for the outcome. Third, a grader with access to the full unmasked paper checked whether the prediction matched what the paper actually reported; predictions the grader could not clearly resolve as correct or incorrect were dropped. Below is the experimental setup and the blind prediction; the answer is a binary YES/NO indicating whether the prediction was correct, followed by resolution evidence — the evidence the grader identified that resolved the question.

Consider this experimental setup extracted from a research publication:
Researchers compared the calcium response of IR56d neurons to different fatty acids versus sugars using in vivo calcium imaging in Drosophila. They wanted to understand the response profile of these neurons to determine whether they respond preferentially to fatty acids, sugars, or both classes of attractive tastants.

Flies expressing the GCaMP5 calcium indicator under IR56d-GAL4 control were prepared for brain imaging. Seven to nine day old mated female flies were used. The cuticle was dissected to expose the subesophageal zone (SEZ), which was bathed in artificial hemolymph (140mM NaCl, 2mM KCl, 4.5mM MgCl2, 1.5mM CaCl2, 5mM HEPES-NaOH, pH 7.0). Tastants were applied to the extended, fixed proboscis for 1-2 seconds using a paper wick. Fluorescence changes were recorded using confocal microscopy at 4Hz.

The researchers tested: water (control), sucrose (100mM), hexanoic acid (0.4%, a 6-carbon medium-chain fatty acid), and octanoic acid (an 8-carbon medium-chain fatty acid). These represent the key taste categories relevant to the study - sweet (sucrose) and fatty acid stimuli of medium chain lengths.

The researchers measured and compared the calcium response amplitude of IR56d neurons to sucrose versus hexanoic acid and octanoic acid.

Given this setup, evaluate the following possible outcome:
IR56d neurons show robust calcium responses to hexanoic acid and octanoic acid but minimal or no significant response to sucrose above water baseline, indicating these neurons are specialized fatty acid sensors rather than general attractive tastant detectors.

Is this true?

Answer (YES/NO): NO